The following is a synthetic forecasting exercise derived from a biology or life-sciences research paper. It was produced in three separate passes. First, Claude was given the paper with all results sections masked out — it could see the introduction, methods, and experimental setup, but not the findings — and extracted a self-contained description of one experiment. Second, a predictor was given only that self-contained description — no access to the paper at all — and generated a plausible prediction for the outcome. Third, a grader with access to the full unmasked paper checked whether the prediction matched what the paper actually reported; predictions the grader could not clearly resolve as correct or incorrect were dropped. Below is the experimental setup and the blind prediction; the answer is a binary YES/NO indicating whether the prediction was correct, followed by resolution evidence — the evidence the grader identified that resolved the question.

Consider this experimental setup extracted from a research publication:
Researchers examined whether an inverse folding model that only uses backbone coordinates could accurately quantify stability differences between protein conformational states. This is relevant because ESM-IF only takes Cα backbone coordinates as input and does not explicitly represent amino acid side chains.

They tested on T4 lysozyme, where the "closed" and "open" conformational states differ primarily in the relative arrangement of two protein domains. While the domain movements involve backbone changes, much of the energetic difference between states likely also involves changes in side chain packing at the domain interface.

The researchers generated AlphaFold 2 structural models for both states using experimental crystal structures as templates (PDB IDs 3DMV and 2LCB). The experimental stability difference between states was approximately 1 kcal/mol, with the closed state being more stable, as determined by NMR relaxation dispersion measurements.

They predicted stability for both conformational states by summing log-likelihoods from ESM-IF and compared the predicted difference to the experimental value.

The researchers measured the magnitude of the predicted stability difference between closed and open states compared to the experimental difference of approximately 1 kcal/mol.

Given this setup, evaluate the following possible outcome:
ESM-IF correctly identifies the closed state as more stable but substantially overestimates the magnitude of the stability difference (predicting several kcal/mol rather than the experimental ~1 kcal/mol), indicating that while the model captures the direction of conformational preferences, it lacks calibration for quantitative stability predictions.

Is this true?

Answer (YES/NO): NO